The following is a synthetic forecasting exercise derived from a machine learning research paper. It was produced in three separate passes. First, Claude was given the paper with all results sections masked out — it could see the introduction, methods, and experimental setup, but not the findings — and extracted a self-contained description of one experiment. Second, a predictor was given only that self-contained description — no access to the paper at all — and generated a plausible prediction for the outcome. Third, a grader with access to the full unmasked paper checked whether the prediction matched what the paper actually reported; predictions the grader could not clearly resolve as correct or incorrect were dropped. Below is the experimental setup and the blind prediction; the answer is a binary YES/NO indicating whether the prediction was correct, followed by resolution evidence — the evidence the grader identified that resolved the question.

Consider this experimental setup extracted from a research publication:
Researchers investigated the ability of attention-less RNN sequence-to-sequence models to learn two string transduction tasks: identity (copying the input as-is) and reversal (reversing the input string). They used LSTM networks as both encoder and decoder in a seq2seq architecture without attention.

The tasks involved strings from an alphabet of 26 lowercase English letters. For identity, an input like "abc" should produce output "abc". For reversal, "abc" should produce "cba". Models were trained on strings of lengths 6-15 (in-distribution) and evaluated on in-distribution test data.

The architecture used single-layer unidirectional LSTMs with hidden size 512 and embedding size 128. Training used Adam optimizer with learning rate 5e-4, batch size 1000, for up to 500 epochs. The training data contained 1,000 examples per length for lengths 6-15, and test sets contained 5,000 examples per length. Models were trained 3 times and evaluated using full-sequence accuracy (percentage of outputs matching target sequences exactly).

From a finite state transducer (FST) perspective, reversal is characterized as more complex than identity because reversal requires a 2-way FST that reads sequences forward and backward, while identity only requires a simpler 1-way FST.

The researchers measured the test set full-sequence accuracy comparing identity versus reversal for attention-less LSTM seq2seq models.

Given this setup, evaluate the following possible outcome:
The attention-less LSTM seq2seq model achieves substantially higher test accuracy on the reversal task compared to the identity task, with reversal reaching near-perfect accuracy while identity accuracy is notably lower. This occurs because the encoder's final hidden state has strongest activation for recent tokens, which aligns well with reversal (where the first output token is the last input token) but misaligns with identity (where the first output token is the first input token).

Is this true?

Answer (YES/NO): YES